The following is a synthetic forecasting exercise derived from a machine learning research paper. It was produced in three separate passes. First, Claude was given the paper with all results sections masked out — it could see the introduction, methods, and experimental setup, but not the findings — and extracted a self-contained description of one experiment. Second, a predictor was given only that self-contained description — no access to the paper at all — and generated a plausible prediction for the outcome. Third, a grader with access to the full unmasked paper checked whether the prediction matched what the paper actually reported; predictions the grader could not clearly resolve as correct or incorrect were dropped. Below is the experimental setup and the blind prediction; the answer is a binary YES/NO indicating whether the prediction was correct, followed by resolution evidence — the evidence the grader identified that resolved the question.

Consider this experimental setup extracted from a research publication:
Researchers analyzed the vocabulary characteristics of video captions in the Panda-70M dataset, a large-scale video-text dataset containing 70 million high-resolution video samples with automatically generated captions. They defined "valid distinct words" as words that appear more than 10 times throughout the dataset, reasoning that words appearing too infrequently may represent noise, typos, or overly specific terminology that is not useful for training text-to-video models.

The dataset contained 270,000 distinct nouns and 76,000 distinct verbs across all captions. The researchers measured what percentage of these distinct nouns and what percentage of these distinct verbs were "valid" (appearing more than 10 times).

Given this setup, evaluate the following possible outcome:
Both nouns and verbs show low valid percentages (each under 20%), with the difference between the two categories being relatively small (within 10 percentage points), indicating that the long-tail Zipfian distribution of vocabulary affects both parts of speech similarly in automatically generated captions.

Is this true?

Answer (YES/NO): YES